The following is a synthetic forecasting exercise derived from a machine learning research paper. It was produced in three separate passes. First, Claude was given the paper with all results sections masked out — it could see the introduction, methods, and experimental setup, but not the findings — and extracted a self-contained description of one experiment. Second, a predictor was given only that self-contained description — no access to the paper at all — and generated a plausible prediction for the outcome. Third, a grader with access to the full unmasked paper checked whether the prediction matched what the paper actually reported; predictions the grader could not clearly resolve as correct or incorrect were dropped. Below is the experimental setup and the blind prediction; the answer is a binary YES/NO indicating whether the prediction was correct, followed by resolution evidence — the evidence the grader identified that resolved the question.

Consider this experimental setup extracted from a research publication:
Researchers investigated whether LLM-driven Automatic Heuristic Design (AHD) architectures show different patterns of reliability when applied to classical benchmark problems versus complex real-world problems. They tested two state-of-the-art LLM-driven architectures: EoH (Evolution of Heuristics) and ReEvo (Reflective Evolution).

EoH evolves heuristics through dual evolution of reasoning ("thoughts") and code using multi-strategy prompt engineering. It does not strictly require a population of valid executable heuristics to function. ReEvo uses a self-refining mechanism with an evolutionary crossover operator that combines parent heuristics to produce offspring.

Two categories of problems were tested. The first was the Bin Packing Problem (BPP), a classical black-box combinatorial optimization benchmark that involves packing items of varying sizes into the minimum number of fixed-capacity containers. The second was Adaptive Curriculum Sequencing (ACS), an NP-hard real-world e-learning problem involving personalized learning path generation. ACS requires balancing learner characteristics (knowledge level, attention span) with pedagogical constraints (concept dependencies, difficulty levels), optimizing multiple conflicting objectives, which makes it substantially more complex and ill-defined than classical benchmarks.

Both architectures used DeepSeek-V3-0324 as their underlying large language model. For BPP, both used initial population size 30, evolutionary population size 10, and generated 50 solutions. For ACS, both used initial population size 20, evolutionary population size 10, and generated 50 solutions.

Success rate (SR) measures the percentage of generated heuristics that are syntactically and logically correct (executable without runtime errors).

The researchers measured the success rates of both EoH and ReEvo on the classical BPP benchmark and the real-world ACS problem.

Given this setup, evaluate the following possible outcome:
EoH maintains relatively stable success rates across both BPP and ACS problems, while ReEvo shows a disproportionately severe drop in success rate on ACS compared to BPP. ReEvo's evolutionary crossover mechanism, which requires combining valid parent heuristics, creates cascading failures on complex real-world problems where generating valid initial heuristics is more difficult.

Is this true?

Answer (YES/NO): YES